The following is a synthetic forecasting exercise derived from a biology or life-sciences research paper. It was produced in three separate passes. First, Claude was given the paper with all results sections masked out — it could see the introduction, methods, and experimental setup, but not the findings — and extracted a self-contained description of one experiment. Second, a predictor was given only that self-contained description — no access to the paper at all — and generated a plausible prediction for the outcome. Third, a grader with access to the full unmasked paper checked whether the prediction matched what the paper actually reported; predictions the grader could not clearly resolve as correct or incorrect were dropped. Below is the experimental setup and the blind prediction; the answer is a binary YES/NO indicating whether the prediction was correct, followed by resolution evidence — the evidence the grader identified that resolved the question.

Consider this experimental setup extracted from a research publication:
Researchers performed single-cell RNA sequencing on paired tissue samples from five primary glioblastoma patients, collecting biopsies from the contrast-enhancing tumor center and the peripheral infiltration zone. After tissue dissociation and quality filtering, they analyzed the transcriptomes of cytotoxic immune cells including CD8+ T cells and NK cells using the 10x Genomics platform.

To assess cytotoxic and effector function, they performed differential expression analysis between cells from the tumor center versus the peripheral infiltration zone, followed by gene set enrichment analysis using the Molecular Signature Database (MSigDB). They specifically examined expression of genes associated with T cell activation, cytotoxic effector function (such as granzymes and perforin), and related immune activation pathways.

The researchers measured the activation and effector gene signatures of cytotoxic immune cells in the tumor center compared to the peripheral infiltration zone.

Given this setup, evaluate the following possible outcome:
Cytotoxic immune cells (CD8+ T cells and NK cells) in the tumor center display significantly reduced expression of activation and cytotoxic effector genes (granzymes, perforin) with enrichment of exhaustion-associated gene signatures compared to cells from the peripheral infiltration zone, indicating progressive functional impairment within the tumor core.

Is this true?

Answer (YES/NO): NO